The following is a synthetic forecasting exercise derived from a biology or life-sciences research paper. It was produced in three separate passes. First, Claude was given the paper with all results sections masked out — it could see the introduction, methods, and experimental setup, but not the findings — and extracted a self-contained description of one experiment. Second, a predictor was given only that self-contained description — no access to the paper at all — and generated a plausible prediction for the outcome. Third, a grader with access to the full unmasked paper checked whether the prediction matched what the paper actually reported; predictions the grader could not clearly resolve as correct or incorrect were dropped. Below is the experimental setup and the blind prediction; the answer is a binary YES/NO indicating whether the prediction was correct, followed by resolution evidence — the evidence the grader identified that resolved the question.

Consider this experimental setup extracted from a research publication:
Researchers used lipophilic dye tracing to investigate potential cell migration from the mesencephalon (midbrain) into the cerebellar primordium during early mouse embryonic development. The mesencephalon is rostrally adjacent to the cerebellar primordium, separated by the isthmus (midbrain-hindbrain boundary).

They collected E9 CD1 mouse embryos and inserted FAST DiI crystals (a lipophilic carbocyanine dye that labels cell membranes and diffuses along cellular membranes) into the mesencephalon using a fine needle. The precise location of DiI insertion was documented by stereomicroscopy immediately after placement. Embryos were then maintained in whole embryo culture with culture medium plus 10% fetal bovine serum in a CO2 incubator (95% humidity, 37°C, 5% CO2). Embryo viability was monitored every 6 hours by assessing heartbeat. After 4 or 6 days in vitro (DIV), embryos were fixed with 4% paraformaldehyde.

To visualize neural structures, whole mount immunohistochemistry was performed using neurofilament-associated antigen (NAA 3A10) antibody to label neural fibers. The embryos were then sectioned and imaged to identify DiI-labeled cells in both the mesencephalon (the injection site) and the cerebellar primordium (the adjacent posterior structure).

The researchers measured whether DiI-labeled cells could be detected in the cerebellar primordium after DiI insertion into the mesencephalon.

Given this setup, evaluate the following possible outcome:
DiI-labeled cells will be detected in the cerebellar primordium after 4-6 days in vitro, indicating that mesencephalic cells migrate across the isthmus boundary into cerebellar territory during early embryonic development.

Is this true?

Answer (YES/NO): YES